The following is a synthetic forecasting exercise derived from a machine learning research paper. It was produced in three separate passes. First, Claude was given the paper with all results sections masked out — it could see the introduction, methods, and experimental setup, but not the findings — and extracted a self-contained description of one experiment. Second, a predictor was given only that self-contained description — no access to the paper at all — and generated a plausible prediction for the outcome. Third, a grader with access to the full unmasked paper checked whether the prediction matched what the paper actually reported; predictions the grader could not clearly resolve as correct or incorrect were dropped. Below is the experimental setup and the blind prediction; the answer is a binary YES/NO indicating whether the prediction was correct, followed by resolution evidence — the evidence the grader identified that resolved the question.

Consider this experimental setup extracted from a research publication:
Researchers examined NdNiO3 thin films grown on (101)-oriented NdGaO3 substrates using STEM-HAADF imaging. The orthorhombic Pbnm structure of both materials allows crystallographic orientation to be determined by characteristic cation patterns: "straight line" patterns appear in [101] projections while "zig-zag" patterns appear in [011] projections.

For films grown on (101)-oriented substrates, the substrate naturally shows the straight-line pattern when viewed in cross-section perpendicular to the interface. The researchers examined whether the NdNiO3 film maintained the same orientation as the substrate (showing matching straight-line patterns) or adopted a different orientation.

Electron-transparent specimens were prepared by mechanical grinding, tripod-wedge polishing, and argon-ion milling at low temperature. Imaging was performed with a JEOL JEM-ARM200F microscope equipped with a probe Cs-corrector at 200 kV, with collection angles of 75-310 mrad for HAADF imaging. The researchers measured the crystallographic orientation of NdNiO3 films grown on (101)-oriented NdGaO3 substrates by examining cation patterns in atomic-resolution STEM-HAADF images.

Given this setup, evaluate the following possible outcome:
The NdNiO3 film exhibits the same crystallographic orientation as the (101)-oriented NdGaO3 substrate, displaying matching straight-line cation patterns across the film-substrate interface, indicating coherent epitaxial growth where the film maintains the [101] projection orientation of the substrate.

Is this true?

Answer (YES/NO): YES